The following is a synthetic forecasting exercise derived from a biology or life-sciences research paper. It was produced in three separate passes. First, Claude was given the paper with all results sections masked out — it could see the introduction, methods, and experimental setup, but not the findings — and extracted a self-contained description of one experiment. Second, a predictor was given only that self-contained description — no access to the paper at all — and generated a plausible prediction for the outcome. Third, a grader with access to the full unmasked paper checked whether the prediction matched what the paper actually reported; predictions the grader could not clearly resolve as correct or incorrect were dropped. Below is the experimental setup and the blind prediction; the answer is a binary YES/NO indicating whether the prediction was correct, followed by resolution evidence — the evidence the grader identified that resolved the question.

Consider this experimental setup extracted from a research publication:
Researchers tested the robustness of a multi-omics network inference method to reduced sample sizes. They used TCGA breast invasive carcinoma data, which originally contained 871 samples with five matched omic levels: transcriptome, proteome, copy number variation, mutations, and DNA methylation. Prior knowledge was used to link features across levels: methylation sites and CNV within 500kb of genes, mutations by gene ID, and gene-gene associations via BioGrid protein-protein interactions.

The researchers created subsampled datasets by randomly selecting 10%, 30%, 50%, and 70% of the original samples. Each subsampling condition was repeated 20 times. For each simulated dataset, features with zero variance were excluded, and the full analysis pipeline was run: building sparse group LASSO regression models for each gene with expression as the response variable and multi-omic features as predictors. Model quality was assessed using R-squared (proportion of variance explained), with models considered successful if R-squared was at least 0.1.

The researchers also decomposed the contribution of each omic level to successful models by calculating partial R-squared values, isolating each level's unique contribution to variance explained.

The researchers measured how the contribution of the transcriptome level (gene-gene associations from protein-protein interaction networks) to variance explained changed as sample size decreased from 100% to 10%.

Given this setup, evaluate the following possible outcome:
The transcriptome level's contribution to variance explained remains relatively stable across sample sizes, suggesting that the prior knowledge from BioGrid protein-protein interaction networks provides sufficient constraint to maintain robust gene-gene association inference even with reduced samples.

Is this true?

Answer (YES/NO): NO